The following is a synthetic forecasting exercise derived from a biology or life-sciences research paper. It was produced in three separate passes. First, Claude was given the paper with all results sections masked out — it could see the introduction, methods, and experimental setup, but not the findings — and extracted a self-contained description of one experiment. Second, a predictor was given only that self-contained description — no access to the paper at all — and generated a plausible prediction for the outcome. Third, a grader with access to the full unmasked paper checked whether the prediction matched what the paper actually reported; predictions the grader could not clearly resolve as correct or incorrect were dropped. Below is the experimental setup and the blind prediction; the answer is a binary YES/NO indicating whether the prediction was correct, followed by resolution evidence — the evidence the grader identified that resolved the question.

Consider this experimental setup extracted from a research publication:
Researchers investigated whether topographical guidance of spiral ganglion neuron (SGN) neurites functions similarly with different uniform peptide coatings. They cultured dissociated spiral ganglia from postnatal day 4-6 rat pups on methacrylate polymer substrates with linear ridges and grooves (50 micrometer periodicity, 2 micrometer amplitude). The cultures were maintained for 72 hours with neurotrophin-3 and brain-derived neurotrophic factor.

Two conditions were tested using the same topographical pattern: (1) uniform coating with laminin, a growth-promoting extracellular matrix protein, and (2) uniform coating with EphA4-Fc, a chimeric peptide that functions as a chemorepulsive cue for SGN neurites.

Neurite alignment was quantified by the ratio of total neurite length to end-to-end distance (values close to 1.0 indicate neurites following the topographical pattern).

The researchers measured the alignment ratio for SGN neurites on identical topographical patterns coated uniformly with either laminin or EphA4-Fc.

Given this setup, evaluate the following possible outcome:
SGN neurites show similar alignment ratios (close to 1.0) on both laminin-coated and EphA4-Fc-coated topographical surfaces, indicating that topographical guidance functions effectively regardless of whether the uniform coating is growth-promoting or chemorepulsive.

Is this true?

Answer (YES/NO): YES